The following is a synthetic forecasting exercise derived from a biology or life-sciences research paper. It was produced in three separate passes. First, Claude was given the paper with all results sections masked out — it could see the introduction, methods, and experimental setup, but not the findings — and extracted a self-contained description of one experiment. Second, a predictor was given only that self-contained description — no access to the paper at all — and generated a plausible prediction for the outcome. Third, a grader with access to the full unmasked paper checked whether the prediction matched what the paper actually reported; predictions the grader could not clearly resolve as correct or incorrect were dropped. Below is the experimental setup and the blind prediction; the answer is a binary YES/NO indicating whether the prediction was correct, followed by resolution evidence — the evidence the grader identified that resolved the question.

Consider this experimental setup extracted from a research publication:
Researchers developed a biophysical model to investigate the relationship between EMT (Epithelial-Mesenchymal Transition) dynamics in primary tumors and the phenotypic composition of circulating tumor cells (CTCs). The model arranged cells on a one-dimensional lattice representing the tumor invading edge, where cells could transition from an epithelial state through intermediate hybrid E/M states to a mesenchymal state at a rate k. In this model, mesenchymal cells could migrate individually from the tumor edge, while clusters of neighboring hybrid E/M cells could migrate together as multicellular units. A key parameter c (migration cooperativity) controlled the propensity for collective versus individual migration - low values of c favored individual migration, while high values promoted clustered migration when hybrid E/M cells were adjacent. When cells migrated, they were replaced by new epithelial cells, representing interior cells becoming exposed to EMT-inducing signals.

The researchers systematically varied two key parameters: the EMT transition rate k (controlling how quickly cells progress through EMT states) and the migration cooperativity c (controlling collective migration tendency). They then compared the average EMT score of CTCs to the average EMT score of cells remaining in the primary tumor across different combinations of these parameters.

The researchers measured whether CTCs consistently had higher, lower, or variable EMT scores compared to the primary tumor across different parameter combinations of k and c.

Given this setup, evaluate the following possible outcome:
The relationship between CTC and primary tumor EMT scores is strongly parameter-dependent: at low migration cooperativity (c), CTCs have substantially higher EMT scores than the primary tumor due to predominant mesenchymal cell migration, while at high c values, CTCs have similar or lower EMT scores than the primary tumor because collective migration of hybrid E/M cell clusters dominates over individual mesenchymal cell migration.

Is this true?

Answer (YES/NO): NO